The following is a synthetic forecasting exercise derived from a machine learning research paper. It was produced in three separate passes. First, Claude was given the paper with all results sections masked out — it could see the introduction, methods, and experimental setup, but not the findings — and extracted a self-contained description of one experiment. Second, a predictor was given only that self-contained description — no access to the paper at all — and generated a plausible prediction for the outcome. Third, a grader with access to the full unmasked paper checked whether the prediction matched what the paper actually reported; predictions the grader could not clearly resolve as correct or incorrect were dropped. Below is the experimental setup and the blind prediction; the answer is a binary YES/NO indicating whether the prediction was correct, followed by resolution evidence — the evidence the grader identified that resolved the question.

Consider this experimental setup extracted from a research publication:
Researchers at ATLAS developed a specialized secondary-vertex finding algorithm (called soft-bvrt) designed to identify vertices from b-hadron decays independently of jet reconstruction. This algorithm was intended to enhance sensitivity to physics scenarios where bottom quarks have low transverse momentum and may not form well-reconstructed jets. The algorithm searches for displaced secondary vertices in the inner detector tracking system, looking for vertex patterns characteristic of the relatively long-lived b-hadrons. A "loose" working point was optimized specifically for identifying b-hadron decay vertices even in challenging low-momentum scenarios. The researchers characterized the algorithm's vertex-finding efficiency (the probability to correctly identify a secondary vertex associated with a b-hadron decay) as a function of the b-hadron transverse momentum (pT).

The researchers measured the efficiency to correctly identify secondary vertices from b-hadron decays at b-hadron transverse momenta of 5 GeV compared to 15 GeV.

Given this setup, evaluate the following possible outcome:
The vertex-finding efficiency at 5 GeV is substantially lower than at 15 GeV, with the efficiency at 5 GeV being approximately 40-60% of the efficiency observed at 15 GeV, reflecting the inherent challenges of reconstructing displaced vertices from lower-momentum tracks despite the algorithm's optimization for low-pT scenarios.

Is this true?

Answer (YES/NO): NO